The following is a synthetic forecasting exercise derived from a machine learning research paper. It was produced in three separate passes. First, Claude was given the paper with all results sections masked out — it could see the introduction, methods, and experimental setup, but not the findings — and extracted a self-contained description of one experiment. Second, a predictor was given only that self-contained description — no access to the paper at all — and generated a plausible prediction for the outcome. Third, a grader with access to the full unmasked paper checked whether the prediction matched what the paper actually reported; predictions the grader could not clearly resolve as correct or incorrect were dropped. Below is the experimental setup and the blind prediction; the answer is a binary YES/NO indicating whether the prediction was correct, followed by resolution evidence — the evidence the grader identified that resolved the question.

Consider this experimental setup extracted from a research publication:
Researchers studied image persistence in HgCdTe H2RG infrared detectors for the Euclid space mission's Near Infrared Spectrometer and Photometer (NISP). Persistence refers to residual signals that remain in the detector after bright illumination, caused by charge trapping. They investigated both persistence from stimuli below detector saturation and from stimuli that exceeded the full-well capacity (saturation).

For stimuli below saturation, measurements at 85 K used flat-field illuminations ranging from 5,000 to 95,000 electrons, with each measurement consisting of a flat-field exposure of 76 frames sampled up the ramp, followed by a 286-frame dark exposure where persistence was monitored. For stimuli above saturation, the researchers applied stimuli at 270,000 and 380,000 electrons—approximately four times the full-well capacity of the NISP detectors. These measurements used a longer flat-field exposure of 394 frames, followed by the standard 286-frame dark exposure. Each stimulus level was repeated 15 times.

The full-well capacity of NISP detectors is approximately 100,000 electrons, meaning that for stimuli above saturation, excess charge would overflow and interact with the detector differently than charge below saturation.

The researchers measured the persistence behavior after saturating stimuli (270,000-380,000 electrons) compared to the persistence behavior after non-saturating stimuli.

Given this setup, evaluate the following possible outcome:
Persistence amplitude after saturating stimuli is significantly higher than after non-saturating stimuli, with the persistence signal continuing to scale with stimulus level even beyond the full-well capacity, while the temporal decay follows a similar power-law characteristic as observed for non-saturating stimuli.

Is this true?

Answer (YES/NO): NO